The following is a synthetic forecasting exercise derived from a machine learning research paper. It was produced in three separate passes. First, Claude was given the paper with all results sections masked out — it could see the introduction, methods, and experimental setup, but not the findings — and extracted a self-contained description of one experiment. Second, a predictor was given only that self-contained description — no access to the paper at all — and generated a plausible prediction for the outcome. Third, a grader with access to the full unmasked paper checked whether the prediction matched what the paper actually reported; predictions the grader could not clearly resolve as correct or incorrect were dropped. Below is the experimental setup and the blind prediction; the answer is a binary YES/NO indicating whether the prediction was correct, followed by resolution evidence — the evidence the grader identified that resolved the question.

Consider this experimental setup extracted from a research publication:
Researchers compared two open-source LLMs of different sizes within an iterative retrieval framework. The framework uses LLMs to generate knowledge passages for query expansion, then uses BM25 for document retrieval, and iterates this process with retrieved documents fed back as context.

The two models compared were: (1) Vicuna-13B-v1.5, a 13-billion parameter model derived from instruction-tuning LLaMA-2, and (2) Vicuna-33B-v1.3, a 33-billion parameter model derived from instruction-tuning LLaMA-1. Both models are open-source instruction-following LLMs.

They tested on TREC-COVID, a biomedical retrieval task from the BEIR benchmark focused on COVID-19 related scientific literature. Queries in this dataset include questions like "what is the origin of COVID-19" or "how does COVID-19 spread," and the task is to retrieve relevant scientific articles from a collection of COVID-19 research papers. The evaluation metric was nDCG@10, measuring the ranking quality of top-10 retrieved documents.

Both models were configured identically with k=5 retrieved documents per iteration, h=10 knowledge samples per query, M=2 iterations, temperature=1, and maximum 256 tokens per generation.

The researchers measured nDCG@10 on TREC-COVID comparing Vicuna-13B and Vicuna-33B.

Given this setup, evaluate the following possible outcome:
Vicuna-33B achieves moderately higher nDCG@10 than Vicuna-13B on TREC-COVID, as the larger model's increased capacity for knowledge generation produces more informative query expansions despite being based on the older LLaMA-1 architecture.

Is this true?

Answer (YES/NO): NO